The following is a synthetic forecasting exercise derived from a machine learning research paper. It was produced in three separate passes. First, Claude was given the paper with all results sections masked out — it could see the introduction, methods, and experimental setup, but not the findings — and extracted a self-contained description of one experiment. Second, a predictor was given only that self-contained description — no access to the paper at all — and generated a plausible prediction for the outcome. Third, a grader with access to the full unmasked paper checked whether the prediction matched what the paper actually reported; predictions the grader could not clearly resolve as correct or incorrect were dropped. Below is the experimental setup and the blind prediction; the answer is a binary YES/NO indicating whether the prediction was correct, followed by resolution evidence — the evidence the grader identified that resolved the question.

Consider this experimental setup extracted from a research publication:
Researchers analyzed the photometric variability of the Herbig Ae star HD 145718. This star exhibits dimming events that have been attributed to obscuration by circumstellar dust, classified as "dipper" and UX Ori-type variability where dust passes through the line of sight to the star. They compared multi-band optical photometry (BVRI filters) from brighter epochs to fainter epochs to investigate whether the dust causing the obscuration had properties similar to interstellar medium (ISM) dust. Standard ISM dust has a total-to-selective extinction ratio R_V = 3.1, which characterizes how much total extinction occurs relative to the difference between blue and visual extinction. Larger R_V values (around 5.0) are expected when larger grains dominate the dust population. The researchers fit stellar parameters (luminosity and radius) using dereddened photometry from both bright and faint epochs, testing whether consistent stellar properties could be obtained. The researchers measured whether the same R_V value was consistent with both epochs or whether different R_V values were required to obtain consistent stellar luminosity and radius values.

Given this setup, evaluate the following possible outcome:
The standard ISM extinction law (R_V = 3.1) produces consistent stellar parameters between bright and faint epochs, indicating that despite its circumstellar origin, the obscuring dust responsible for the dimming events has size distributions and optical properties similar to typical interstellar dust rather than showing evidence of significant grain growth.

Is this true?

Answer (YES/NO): NO